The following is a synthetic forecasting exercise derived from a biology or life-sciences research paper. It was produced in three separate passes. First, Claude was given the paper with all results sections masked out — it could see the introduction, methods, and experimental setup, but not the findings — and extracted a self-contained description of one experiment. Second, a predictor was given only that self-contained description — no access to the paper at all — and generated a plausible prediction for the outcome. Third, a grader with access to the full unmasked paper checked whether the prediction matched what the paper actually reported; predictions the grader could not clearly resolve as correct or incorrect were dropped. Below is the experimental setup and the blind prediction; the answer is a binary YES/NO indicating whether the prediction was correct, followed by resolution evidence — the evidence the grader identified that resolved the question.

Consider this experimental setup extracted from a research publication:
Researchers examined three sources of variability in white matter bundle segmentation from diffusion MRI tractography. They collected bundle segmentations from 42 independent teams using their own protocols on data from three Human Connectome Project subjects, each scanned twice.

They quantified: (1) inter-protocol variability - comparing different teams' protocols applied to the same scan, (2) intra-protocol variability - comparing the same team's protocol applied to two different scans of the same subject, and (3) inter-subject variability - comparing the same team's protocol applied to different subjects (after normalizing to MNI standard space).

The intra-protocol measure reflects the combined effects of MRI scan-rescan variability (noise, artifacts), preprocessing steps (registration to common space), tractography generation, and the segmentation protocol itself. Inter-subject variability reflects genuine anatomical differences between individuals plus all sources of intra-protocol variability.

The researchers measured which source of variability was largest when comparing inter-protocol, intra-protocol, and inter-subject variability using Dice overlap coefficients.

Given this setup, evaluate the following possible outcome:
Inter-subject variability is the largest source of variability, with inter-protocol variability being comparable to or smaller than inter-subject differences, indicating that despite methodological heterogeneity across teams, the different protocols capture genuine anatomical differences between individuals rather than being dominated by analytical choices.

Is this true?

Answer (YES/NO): NO